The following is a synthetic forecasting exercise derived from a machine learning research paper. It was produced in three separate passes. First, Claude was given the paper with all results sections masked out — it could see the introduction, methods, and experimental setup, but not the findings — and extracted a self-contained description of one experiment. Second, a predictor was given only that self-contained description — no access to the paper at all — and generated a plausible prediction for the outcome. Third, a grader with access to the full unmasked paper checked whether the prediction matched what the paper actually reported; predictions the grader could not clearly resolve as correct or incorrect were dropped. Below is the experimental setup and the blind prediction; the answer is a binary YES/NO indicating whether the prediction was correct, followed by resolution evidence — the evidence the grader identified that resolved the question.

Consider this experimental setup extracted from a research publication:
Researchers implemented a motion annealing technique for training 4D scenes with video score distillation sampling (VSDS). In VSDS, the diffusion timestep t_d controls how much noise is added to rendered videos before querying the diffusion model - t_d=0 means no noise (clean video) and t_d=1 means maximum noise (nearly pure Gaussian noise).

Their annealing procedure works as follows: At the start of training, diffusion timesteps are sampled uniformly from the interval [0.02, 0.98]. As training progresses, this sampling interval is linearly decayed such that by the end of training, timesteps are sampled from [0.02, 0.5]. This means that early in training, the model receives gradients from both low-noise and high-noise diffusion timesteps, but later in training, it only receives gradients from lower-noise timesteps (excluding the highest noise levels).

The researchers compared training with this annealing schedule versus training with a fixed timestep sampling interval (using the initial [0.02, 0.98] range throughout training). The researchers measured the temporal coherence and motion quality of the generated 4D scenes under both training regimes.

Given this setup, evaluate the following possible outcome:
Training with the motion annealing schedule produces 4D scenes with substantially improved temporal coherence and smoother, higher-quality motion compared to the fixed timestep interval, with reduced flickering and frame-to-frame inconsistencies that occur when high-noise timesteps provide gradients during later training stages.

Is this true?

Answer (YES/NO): YES